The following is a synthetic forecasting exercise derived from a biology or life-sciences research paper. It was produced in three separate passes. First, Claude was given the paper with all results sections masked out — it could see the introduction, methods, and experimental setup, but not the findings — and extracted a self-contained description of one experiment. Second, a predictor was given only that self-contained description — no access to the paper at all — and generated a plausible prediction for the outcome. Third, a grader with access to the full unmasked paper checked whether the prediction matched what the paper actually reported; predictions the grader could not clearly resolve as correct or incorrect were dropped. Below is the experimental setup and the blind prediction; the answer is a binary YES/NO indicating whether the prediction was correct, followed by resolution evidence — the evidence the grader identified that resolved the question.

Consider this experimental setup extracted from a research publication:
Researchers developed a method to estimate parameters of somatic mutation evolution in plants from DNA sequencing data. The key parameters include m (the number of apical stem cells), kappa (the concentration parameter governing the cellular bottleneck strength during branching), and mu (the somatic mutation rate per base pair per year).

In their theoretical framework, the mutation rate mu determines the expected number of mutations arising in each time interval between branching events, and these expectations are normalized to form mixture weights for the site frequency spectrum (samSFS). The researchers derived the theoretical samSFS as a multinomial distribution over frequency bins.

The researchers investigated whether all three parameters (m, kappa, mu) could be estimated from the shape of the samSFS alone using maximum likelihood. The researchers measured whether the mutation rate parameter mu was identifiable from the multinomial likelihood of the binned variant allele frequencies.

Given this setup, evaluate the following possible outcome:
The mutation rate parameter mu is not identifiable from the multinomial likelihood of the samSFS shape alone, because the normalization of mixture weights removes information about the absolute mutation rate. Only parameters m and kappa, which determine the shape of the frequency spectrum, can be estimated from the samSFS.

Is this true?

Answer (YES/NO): YES